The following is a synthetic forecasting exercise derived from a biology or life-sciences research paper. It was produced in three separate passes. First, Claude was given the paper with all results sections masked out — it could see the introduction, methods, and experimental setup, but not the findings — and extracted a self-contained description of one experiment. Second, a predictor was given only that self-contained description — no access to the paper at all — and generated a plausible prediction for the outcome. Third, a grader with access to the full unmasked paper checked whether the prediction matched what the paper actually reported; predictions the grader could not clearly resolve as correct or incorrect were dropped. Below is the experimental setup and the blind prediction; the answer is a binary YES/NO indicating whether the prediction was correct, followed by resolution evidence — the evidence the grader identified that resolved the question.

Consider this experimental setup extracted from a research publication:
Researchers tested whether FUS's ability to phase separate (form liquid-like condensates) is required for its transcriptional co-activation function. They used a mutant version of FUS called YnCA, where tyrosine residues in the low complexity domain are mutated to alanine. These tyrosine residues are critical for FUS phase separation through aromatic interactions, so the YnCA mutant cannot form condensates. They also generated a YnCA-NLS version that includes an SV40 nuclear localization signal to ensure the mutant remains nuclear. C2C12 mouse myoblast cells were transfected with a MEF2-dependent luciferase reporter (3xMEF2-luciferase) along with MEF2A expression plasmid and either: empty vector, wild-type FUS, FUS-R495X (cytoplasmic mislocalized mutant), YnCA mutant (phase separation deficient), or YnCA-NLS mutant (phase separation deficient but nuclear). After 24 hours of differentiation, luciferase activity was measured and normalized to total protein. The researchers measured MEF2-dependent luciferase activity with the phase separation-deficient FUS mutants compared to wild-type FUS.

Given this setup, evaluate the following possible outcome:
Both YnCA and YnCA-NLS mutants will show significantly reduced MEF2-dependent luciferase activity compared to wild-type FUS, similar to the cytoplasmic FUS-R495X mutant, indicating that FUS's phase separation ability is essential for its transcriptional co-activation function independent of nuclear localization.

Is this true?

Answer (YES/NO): YES